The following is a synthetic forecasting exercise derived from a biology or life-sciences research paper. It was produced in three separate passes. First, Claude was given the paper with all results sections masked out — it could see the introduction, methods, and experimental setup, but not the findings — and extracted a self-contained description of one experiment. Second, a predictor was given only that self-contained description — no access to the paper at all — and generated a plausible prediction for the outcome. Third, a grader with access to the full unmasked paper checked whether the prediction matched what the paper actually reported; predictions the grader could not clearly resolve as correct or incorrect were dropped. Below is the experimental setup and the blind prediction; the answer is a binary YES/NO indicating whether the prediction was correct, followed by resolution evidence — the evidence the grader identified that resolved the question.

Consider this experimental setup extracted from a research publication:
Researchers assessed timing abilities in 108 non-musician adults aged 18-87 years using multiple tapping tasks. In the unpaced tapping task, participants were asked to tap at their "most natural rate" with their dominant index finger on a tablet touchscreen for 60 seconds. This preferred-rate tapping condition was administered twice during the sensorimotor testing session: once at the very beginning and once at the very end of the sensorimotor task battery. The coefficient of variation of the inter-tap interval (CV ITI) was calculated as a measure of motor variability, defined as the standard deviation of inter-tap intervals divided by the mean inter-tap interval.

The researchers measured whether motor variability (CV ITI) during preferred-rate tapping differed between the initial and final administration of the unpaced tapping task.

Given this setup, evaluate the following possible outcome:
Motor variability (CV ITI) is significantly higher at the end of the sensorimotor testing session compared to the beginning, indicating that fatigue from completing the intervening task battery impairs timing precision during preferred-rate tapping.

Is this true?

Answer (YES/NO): NO